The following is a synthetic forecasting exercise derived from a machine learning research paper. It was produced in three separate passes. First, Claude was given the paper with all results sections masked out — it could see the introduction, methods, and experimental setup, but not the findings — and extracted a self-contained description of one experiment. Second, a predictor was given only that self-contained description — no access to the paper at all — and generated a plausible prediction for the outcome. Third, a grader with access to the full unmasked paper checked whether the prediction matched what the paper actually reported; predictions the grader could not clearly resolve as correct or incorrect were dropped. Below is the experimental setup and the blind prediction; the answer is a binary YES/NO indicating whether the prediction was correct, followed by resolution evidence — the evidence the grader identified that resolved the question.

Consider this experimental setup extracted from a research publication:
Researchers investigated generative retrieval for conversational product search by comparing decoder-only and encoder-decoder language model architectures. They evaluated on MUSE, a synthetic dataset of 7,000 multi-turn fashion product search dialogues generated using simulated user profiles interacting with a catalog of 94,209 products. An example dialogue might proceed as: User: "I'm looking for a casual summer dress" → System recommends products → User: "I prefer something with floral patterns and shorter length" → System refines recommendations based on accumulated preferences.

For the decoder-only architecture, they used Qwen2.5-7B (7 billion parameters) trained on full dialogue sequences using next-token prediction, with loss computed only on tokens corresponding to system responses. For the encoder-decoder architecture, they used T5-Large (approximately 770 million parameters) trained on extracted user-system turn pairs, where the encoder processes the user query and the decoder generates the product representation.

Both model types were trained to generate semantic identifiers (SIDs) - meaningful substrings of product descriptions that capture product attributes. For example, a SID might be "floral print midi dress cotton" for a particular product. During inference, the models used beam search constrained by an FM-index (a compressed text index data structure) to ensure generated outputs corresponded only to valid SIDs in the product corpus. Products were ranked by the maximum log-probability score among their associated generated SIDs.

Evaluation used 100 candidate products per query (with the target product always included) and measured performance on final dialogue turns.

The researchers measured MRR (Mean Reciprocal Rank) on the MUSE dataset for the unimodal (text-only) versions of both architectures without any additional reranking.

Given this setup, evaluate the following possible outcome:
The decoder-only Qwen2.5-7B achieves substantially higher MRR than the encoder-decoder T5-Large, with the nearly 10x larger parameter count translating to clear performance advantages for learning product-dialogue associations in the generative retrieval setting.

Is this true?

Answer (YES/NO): NO